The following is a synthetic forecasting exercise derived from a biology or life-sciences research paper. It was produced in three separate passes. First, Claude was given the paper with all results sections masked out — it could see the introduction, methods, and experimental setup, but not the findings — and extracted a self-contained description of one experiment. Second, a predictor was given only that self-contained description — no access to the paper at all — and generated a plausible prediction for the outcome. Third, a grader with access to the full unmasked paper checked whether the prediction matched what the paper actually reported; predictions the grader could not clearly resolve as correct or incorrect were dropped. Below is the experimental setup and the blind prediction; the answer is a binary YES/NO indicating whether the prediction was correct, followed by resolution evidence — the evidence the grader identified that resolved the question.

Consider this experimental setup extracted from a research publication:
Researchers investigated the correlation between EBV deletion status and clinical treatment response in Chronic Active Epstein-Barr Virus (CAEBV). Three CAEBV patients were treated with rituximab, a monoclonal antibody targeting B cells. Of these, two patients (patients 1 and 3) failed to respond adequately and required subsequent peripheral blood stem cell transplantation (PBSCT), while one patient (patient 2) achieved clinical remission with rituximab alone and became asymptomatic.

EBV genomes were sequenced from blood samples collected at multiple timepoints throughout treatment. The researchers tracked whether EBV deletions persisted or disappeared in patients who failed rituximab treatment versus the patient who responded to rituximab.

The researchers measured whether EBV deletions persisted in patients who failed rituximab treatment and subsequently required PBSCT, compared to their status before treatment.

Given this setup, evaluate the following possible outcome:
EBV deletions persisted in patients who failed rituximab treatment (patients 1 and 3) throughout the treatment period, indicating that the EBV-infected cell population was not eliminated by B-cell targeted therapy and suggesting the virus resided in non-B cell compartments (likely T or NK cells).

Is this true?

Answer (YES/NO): YES